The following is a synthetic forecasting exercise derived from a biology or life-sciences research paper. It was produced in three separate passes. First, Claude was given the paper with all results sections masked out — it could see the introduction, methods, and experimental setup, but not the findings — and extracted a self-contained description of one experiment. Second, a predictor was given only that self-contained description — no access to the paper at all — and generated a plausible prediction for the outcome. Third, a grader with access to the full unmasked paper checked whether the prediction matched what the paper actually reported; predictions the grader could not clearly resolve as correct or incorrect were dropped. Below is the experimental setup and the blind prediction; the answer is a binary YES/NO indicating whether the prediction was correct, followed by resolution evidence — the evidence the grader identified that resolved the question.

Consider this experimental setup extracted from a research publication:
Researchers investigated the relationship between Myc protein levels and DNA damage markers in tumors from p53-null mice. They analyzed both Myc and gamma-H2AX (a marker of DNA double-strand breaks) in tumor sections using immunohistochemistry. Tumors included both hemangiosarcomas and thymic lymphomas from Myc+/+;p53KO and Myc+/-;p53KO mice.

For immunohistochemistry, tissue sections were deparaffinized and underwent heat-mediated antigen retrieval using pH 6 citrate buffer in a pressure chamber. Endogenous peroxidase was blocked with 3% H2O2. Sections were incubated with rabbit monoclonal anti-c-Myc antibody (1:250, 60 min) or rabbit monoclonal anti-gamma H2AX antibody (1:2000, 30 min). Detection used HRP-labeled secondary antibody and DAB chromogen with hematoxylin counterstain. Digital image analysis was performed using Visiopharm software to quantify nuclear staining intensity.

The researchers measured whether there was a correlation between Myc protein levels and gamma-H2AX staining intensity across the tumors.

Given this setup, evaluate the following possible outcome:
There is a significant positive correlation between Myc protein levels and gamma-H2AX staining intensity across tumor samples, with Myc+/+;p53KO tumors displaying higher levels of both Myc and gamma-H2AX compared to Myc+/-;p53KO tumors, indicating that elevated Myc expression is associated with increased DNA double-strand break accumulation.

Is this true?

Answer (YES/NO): NO